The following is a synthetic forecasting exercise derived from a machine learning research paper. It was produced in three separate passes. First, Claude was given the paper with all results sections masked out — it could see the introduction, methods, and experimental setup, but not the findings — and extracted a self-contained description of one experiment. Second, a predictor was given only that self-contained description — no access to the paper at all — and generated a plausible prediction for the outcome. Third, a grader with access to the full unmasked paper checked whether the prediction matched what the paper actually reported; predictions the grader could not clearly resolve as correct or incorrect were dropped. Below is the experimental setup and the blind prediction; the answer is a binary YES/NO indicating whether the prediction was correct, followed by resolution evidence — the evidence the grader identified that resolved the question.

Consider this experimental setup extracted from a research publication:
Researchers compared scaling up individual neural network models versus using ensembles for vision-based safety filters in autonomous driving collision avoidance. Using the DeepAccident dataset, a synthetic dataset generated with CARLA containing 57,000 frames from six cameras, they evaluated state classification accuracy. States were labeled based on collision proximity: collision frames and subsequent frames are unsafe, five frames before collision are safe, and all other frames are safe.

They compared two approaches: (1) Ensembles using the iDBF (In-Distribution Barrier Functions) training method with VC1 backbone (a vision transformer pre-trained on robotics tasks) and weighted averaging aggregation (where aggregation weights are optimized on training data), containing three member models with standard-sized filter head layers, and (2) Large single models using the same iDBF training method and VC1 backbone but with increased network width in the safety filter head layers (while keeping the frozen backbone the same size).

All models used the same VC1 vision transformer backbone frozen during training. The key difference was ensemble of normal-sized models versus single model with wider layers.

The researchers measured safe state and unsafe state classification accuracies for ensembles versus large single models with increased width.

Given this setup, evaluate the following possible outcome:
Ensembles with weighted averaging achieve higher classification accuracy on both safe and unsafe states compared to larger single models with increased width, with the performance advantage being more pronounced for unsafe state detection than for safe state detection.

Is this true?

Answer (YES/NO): NO